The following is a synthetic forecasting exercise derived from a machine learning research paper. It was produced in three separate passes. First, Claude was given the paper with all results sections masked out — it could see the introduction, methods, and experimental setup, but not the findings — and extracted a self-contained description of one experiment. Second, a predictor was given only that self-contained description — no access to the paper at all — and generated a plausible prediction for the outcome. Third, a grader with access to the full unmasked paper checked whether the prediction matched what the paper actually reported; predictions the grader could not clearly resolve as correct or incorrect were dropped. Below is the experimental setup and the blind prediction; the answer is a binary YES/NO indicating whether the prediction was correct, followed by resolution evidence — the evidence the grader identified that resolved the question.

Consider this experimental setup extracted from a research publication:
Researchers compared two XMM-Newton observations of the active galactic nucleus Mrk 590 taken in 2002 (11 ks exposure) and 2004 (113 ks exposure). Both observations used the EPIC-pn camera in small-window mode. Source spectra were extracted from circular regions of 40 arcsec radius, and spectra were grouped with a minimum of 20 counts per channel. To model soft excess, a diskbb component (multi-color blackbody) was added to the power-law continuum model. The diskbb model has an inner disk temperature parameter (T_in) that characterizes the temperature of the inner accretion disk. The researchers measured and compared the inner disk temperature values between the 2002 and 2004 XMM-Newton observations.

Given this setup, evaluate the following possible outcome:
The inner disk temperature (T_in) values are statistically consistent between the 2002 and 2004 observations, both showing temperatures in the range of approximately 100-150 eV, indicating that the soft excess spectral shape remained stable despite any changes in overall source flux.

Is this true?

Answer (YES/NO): NO